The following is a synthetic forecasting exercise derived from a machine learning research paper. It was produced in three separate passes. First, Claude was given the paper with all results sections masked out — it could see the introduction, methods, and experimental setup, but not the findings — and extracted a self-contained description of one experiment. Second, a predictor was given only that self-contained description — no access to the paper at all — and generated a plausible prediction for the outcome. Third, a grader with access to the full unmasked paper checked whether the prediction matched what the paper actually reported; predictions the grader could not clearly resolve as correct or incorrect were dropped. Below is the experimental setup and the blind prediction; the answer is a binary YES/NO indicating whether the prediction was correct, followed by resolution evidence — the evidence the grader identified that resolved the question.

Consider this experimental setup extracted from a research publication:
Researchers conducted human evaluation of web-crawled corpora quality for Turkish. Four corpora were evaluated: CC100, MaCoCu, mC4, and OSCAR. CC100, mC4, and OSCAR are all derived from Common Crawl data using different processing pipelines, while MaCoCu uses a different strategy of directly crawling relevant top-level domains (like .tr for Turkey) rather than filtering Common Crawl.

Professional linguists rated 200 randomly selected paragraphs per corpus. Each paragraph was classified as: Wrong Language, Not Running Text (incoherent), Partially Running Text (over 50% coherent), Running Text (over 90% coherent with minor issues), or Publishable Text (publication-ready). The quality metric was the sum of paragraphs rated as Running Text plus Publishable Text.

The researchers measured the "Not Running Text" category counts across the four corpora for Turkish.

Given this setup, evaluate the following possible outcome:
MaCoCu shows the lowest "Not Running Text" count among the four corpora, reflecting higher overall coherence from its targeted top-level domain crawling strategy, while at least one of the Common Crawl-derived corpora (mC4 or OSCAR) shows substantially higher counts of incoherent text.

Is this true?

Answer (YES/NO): YES